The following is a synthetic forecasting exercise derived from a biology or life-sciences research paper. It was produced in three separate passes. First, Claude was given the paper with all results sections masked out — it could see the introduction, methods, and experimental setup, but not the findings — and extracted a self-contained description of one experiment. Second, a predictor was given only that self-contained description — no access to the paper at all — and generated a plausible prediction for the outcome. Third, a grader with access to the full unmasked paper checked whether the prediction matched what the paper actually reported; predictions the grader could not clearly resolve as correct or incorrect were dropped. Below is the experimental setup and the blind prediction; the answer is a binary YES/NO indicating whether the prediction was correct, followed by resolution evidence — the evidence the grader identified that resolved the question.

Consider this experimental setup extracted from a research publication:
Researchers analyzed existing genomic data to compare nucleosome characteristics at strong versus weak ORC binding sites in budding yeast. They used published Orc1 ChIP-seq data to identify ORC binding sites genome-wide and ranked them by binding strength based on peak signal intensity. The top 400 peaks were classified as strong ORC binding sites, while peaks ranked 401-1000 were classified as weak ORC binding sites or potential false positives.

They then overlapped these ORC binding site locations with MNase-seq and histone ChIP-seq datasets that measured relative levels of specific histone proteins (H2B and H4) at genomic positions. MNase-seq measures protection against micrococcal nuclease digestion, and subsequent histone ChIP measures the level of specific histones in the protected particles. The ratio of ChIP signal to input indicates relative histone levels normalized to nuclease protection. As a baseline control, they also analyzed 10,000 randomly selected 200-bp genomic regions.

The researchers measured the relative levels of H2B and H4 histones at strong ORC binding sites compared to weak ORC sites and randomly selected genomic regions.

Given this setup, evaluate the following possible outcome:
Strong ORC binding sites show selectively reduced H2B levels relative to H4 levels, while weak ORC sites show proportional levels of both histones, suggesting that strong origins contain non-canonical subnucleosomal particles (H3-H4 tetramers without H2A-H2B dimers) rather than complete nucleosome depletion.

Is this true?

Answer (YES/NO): YES